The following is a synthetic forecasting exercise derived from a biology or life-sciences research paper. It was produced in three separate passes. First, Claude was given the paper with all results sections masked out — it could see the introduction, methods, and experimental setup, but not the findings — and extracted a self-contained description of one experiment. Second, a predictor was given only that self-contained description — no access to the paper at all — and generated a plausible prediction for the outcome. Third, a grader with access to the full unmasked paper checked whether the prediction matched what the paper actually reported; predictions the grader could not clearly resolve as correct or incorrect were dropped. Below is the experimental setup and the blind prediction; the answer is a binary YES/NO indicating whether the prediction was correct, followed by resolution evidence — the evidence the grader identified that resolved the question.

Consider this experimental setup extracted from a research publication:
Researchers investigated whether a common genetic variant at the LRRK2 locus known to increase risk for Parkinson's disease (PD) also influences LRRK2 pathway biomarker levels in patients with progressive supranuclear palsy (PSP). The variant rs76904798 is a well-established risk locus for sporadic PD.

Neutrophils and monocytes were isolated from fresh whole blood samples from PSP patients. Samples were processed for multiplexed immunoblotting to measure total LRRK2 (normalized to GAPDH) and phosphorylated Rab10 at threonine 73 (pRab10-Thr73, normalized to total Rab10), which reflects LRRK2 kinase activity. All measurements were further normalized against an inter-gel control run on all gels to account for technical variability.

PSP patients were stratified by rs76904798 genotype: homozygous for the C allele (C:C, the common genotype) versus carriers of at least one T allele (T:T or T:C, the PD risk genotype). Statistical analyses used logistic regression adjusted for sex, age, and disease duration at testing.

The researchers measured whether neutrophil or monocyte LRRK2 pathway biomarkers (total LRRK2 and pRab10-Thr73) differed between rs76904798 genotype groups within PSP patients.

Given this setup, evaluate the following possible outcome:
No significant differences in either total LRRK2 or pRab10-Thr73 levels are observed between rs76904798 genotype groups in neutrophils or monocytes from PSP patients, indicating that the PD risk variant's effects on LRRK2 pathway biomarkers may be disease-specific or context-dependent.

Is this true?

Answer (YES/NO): YES